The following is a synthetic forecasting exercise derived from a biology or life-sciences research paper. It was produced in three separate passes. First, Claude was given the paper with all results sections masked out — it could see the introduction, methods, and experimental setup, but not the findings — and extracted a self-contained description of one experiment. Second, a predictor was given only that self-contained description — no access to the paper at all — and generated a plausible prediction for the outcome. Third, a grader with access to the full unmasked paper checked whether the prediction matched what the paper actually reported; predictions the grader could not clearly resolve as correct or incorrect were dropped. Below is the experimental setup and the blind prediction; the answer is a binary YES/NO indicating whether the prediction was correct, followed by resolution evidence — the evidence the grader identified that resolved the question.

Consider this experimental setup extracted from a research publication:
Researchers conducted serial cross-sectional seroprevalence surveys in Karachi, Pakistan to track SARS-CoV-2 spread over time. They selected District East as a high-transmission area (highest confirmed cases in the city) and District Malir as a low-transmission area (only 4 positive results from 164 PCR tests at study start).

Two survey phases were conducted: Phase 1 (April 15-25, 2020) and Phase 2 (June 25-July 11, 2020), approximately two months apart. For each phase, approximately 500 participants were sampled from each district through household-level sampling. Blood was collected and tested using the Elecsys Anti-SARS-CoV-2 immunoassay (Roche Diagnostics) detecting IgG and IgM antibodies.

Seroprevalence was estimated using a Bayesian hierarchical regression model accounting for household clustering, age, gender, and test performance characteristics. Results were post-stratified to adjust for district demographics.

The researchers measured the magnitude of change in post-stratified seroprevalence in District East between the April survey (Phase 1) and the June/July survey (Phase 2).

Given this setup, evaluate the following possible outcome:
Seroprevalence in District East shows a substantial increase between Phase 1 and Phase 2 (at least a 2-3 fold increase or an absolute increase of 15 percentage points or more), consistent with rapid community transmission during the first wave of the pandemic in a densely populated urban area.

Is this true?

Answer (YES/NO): YES